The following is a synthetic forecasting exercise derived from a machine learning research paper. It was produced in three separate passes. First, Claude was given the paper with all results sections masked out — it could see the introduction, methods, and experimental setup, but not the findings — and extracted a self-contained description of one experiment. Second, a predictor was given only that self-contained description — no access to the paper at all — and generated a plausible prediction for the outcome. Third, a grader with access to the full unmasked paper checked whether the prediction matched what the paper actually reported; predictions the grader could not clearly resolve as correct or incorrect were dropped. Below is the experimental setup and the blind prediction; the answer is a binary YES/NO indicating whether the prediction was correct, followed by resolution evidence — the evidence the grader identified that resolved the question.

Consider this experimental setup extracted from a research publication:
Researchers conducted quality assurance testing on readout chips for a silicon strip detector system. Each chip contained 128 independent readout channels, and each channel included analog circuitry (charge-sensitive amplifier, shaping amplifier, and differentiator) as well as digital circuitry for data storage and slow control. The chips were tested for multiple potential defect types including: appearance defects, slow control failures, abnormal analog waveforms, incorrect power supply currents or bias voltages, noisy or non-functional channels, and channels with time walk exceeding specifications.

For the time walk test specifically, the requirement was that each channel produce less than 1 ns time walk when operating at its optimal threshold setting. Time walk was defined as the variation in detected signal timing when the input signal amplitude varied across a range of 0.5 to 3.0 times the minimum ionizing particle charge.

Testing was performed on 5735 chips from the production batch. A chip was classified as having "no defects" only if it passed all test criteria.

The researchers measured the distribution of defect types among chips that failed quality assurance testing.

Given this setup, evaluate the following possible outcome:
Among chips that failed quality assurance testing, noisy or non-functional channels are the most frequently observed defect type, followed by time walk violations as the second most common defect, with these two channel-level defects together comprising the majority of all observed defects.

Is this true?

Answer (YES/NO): NO